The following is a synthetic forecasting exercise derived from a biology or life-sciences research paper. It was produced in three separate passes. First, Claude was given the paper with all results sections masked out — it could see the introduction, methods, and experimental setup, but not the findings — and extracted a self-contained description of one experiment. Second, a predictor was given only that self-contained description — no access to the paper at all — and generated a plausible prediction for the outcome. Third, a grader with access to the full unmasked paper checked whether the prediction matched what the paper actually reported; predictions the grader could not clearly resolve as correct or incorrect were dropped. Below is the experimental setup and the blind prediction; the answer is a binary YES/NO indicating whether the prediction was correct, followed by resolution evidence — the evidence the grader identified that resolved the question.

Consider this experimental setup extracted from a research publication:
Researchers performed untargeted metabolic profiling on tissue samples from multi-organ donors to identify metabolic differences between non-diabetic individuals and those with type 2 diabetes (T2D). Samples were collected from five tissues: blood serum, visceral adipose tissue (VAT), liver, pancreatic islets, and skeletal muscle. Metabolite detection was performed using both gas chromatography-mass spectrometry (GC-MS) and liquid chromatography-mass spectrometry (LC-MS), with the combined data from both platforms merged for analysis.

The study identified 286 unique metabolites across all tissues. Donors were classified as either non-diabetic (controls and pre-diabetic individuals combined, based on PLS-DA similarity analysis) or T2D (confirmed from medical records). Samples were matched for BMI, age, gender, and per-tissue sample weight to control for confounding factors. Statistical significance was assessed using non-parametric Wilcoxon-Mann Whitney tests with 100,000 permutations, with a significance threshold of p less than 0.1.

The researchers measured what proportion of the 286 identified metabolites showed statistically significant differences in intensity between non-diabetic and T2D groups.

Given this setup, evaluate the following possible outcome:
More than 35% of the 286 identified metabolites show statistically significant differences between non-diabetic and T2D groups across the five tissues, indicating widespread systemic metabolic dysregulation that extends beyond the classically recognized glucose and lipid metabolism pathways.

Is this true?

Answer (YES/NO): NO